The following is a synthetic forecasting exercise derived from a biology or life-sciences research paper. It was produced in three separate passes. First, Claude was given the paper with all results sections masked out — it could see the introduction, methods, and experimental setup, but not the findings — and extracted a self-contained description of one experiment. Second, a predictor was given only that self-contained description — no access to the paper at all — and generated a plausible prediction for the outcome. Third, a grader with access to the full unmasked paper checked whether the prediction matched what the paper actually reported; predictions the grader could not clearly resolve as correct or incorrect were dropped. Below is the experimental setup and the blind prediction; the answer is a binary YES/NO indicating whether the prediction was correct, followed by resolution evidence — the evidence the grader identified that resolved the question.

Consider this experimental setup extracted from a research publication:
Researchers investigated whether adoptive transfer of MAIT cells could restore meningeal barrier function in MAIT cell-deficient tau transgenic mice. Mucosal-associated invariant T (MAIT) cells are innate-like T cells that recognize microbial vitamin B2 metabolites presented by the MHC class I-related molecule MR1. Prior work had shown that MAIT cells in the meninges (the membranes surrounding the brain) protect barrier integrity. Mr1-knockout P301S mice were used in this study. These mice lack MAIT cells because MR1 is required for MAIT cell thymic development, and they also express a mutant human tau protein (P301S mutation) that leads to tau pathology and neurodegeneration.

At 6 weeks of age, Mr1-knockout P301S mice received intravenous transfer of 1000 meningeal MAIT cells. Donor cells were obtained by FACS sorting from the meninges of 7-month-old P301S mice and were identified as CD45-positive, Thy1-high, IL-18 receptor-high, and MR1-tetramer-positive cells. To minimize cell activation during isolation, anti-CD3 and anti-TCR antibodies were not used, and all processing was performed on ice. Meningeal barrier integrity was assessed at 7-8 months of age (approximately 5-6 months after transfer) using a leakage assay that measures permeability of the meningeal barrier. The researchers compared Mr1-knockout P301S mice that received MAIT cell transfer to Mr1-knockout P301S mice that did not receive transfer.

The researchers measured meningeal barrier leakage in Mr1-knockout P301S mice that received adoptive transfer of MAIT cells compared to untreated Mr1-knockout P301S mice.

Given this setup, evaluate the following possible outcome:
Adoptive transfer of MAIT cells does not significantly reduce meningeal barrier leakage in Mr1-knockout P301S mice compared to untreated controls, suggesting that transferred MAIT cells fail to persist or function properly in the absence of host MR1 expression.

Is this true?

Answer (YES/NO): NO